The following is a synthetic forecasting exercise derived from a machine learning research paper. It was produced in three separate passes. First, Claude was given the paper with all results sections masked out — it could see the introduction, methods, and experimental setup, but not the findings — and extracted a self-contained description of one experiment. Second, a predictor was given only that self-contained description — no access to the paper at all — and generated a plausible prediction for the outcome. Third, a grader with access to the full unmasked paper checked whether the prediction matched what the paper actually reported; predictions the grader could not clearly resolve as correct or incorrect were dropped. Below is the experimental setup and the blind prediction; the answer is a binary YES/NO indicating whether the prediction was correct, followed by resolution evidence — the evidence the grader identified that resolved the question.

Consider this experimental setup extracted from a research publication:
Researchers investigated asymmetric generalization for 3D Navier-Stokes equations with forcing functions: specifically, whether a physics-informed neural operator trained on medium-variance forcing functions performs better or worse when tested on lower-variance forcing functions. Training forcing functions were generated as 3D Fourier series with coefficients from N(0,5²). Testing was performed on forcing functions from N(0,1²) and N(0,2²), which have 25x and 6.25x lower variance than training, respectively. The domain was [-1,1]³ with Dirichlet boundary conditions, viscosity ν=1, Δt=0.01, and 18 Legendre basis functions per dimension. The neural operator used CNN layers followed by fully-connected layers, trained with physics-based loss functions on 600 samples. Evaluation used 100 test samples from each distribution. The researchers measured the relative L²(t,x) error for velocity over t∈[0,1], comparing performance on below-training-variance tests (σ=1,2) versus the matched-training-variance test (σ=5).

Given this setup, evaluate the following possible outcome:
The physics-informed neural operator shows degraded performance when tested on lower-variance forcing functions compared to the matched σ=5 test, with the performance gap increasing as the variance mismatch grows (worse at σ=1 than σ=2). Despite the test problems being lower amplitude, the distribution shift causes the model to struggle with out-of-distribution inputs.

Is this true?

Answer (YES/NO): NO